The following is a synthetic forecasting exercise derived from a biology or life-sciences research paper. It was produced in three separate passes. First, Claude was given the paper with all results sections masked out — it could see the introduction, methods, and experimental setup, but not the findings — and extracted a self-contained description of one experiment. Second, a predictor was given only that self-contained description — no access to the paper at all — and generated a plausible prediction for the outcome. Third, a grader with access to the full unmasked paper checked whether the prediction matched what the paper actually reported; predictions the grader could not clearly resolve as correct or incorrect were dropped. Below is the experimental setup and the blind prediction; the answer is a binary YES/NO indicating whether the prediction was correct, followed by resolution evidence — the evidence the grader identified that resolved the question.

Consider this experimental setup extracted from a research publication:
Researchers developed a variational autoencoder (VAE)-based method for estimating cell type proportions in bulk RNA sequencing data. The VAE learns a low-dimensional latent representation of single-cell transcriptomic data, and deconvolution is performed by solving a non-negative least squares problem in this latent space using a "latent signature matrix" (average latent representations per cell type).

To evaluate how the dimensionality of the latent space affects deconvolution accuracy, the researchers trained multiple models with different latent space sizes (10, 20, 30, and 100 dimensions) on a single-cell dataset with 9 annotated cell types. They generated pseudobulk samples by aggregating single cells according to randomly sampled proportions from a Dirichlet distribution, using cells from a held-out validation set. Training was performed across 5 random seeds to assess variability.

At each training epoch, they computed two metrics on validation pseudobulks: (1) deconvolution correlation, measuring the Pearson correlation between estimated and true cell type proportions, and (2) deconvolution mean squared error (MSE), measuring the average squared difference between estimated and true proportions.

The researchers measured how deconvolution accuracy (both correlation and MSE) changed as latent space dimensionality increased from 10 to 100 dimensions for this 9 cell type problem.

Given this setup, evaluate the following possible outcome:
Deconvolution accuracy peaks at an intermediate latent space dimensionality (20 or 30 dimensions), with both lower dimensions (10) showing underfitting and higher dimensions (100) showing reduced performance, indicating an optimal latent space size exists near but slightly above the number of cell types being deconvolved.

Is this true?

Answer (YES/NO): NO